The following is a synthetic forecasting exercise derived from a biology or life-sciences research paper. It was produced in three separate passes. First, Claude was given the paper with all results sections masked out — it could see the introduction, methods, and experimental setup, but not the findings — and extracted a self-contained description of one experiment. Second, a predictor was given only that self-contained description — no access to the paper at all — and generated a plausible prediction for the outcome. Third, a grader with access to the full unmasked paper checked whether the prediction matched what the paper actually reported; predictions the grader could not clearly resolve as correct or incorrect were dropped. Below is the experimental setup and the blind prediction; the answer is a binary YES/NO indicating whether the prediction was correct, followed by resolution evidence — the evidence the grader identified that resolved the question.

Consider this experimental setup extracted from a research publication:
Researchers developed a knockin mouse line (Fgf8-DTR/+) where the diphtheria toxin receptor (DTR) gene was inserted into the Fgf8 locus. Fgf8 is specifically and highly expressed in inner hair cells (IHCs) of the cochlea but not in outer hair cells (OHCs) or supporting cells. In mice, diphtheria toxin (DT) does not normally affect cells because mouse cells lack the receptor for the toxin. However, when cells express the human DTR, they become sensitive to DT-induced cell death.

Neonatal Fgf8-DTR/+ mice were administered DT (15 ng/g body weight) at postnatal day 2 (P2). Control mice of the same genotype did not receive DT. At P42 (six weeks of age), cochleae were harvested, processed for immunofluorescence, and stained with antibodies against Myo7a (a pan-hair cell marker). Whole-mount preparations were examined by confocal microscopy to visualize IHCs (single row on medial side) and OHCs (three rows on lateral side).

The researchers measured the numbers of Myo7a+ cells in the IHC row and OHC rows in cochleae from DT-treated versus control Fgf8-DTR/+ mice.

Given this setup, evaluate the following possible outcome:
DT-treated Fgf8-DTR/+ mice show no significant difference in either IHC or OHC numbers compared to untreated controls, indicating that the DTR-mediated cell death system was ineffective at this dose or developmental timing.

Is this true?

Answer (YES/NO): NO